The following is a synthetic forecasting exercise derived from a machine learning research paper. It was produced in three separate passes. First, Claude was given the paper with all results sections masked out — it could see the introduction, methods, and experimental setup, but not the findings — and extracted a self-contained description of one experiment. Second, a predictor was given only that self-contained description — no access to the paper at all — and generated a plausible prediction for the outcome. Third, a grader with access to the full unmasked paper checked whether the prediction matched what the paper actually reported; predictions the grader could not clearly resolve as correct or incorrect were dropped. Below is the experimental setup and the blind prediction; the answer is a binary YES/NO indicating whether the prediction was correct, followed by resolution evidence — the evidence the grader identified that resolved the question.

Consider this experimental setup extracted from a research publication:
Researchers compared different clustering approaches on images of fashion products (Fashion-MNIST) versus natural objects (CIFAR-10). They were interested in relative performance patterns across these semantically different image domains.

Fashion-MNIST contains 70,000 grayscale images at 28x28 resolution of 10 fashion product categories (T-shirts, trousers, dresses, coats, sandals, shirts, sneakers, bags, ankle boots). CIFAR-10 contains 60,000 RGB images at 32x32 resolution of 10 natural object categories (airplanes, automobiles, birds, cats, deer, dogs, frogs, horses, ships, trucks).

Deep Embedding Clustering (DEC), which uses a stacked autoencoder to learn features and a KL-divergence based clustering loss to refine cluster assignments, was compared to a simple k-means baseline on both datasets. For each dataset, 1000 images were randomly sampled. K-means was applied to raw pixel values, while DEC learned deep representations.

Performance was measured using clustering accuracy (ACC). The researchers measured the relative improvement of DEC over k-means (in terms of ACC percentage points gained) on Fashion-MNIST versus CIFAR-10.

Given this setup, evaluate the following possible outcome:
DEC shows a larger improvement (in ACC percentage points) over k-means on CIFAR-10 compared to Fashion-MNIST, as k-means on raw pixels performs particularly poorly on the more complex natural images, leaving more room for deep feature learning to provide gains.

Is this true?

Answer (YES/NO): YES